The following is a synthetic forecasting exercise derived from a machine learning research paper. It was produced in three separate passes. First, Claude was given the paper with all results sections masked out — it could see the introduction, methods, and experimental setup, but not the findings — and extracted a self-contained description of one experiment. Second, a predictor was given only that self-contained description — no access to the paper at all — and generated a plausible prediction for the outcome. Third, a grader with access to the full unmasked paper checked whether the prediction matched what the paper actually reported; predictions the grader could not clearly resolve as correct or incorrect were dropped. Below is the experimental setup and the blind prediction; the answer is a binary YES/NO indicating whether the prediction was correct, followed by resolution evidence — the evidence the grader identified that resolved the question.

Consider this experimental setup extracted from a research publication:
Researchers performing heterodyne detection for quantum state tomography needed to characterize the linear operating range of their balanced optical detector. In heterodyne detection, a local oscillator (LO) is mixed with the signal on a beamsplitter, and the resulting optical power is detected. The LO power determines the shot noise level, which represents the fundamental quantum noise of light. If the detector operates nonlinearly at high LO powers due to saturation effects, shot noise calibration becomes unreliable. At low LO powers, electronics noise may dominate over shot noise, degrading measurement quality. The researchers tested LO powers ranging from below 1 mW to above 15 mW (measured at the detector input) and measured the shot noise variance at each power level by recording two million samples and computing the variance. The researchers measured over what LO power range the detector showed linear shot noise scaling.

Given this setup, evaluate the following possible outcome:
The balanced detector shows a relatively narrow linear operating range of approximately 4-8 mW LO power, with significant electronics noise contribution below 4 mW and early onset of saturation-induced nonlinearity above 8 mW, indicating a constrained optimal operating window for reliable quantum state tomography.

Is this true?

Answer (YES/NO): NO